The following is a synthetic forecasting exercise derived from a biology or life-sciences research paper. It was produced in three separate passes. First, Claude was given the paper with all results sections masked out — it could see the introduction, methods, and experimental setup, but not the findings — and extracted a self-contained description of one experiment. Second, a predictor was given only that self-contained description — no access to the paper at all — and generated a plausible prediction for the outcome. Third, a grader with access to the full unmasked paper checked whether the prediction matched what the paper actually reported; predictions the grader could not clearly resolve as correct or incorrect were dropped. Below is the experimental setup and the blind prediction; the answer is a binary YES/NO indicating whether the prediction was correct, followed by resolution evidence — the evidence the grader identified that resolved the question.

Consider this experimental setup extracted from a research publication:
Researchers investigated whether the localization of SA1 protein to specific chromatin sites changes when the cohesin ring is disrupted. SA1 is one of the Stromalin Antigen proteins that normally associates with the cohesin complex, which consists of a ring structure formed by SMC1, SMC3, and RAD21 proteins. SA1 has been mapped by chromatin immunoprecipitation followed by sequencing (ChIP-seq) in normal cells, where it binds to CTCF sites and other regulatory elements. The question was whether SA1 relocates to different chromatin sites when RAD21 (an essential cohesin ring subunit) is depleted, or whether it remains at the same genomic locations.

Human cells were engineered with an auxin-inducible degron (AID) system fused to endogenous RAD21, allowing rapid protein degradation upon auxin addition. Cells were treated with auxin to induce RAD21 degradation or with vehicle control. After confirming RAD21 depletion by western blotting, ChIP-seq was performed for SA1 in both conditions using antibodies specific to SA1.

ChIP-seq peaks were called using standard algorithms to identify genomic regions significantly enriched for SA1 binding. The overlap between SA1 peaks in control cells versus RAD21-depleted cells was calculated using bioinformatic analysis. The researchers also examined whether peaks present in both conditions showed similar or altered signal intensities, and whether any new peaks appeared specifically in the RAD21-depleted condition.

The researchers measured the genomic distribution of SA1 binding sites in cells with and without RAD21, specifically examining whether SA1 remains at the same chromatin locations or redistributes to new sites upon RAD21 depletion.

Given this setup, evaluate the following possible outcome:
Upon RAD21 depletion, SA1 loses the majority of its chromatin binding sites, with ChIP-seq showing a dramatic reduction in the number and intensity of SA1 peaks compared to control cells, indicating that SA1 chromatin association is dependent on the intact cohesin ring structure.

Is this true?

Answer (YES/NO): NO